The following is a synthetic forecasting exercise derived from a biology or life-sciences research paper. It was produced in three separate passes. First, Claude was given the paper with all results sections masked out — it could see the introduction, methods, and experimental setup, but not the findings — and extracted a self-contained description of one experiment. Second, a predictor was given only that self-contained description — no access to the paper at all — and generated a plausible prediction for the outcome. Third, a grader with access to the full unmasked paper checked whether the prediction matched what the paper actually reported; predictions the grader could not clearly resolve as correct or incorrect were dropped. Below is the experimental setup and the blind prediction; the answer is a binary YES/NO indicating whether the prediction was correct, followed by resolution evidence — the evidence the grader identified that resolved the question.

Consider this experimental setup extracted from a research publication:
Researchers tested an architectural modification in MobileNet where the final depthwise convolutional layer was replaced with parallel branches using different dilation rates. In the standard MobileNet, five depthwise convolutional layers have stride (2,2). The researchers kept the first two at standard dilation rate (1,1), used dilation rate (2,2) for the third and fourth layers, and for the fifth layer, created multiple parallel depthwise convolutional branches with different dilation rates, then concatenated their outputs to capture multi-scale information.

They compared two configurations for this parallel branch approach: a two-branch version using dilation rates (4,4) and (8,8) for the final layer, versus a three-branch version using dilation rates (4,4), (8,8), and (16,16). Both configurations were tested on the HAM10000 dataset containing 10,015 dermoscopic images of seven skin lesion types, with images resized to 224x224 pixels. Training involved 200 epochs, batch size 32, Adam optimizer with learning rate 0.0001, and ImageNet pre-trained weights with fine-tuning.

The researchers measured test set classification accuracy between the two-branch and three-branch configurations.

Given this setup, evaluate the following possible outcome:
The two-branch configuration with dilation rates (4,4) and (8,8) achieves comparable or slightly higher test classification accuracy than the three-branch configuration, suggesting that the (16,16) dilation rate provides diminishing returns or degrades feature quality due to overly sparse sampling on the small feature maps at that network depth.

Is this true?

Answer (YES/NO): NO